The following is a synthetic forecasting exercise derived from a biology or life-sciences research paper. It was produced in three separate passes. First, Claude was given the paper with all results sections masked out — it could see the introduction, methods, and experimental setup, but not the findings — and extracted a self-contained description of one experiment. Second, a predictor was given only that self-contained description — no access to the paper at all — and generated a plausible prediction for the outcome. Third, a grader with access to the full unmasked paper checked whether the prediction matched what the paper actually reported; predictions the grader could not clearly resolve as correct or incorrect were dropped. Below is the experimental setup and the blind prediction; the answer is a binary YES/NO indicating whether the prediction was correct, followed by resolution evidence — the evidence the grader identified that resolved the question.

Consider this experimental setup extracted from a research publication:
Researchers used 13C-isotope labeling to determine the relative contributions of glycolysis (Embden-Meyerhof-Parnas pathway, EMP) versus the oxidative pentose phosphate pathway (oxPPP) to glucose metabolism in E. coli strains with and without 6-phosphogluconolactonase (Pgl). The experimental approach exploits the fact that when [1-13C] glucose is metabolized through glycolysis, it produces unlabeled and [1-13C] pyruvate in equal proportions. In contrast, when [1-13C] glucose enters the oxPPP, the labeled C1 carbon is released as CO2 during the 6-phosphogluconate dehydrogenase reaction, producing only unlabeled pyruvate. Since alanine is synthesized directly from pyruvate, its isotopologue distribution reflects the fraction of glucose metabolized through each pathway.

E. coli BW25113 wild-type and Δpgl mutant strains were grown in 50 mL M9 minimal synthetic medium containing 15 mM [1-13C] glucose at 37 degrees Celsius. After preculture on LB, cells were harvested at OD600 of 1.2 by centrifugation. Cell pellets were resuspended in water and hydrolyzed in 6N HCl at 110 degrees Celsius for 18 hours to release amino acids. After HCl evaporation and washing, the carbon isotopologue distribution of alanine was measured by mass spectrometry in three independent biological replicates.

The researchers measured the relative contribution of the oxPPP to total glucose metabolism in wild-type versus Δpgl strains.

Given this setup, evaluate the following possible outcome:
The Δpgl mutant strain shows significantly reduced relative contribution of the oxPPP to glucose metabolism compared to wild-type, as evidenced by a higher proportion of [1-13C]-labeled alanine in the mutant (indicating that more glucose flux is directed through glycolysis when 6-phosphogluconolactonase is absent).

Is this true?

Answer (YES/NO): NO